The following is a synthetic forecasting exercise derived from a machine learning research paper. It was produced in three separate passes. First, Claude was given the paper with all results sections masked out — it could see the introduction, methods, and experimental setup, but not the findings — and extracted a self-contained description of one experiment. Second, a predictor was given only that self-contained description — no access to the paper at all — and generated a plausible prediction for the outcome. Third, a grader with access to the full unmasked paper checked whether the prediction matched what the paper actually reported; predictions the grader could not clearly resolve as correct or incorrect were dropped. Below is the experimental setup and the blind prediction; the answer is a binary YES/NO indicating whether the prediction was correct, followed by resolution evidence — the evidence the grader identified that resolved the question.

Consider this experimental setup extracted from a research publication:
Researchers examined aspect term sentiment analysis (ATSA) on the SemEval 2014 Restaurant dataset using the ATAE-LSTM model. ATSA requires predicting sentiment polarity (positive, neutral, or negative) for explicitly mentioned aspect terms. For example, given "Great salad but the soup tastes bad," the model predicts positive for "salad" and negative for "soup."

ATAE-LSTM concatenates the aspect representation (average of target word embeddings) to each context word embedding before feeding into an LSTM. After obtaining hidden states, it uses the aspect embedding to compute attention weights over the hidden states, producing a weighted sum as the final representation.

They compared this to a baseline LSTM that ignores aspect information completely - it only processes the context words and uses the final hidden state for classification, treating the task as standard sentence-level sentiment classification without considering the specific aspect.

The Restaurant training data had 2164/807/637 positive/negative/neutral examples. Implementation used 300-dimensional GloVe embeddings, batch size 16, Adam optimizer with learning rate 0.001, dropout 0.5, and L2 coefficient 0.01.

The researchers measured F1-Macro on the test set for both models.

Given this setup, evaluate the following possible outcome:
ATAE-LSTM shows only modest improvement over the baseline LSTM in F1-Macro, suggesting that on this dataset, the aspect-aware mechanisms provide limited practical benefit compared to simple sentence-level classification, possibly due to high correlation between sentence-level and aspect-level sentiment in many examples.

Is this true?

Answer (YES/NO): YES